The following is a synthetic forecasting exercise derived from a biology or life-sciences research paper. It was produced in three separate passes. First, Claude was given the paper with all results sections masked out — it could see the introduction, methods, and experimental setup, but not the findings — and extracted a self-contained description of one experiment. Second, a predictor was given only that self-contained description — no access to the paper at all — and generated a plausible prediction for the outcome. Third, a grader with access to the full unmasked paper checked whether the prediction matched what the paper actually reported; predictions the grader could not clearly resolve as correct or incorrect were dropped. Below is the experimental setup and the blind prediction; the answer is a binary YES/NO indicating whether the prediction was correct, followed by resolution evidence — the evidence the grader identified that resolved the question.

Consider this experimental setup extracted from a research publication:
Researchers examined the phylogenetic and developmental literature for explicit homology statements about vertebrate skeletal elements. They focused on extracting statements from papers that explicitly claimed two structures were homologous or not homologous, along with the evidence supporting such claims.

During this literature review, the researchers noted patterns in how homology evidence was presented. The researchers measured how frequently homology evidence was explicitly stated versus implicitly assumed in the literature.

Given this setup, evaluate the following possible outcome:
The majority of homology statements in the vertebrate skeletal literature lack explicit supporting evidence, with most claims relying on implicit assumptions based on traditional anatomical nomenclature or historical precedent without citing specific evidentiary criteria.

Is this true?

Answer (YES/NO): YES